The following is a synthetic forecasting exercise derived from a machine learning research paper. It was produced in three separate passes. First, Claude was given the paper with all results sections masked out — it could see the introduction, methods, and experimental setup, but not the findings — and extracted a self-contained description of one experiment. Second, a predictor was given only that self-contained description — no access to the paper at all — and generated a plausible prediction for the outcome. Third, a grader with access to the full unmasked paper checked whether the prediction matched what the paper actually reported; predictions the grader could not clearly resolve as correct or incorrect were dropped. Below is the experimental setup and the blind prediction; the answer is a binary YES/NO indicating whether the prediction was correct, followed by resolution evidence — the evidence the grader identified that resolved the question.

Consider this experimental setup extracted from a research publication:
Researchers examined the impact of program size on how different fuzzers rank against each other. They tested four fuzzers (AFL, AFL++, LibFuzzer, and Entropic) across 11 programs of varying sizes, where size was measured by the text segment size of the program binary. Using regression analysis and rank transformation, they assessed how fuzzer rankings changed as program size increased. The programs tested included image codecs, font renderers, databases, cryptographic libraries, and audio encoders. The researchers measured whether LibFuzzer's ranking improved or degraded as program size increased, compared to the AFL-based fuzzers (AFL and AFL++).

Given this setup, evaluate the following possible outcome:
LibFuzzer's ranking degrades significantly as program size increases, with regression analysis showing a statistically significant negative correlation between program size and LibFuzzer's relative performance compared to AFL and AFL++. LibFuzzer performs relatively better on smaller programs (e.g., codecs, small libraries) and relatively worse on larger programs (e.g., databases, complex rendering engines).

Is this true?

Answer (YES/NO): YES